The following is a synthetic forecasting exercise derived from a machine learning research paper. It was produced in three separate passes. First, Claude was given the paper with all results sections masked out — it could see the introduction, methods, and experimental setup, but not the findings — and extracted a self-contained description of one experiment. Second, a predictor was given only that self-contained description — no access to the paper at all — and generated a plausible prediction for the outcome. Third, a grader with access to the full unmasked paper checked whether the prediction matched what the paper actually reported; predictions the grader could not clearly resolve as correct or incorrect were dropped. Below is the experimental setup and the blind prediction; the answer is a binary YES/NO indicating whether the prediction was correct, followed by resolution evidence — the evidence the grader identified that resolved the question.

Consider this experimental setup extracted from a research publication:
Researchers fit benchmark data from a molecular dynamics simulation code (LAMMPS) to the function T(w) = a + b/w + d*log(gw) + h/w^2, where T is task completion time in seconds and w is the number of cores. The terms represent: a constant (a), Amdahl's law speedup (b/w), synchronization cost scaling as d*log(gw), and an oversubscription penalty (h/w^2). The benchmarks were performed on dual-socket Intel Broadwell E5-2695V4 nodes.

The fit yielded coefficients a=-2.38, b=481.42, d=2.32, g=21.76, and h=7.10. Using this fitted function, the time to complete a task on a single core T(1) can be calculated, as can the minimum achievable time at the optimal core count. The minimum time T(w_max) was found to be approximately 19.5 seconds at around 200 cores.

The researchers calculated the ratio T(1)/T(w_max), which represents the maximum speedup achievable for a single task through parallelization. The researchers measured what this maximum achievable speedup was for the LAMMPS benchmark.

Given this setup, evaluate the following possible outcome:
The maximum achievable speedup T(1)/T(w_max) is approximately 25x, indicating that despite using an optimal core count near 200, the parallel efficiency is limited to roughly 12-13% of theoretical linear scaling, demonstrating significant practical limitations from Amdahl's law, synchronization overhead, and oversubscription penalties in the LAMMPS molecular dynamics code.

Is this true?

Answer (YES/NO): YES